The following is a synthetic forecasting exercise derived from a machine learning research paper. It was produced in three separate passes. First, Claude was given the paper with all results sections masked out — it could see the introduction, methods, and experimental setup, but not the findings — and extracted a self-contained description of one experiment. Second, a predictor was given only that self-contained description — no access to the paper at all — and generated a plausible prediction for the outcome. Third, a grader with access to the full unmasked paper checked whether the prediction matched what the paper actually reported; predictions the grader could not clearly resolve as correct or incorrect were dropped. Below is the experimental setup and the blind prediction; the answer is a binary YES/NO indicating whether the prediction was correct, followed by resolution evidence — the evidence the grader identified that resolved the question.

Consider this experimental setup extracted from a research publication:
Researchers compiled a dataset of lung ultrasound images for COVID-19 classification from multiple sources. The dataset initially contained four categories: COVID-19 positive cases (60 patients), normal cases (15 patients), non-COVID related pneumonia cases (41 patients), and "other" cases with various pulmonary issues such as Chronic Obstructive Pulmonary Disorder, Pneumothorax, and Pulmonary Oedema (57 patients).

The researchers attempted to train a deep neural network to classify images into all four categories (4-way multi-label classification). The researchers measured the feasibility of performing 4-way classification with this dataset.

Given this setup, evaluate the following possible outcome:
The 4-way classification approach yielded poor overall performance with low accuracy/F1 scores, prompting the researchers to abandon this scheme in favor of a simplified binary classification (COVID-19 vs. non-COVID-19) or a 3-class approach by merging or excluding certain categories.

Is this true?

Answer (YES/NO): YES